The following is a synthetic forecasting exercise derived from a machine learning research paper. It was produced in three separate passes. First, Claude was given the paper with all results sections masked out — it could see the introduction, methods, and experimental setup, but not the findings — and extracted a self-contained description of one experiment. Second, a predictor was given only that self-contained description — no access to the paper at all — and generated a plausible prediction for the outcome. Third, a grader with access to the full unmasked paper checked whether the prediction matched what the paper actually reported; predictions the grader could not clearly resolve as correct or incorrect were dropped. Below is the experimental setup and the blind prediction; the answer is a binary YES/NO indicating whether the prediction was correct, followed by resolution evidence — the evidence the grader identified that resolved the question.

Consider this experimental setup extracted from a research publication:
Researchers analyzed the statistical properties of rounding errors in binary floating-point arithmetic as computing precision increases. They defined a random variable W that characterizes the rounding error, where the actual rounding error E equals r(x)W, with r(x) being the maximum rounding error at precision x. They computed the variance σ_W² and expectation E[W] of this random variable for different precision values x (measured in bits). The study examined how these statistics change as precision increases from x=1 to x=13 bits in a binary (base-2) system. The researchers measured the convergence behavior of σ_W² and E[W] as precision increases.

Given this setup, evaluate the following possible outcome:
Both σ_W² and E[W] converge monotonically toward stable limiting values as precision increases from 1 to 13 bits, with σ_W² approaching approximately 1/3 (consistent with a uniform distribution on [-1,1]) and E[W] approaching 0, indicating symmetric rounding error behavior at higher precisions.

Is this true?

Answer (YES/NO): NO